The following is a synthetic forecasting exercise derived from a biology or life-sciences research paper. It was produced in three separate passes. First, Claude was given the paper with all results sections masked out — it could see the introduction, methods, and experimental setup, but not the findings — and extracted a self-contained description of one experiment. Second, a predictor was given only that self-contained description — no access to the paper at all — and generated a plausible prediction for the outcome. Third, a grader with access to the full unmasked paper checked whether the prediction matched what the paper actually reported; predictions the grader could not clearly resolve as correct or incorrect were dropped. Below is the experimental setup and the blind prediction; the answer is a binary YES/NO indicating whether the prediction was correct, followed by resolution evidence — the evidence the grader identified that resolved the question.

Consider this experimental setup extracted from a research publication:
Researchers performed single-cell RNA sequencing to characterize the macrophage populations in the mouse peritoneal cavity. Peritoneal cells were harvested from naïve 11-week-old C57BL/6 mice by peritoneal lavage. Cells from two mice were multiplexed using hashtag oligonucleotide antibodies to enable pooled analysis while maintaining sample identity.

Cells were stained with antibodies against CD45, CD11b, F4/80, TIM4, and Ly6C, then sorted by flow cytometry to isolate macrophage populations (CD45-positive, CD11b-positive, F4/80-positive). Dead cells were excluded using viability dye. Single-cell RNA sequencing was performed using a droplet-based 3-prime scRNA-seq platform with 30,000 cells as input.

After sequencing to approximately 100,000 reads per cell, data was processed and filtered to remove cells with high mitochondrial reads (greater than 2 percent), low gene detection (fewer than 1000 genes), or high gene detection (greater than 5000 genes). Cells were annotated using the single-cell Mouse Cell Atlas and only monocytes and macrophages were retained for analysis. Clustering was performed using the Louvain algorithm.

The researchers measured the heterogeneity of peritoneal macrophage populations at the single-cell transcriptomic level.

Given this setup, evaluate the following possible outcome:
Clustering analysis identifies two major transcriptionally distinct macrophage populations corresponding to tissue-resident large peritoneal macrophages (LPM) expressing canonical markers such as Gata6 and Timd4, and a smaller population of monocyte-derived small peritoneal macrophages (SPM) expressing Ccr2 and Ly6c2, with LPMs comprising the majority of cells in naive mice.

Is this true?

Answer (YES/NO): NO